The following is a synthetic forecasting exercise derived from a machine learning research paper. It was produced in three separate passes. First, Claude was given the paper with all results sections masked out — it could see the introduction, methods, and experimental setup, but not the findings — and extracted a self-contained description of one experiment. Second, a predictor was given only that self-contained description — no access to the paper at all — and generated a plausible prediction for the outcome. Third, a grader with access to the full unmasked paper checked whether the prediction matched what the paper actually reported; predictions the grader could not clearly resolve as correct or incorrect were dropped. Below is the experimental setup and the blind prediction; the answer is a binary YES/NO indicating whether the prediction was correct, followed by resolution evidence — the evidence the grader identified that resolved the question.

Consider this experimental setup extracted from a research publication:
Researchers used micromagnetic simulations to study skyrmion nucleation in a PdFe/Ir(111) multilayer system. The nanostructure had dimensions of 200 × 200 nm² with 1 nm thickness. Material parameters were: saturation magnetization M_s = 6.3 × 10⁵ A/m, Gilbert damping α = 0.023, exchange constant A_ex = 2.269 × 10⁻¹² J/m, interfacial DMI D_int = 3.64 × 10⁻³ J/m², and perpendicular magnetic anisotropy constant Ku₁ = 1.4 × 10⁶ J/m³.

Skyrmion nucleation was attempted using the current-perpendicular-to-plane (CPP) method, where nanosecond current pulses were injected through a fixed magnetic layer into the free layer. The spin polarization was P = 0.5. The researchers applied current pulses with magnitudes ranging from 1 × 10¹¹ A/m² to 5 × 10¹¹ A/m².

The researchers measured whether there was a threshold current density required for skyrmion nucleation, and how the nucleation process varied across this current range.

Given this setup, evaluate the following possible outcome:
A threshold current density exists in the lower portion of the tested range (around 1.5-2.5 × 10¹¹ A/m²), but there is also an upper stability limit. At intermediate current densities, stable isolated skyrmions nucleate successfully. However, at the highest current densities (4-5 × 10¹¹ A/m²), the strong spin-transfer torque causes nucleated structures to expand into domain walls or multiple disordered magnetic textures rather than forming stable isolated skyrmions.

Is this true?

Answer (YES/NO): NO